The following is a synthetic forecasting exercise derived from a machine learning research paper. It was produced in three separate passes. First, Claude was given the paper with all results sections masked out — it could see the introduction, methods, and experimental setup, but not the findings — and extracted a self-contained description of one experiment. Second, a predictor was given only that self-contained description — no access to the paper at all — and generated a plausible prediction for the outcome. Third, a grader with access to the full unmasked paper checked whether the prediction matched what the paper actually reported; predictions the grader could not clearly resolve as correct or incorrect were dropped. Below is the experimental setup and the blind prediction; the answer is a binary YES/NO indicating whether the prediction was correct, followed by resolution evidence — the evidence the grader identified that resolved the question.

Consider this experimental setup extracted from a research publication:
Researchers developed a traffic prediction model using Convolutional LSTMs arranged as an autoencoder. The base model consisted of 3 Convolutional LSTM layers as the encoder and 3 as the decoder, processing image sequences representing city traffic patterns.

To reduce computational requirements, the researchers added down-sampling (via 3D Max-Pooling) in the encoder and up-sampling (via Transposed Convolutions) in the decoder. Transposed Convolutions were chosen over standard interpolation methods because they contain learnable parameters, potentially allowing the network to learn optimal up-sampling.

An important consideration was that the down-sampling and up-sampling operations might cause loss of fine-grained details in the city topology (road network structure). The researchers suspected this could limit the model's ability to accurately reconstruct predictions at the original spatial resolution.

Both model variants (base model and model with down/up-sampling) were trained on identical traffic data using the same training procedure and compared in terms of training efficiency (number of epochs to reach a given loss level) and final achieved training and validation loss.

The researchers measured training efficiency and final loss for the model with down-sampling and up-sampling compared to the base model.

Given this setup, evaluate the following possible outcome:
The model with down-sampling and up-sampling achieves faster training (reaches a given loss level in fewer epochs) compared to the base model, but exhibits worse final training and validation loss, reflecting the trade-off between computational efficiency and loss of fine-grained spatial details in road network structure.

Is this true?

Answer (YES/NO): YES